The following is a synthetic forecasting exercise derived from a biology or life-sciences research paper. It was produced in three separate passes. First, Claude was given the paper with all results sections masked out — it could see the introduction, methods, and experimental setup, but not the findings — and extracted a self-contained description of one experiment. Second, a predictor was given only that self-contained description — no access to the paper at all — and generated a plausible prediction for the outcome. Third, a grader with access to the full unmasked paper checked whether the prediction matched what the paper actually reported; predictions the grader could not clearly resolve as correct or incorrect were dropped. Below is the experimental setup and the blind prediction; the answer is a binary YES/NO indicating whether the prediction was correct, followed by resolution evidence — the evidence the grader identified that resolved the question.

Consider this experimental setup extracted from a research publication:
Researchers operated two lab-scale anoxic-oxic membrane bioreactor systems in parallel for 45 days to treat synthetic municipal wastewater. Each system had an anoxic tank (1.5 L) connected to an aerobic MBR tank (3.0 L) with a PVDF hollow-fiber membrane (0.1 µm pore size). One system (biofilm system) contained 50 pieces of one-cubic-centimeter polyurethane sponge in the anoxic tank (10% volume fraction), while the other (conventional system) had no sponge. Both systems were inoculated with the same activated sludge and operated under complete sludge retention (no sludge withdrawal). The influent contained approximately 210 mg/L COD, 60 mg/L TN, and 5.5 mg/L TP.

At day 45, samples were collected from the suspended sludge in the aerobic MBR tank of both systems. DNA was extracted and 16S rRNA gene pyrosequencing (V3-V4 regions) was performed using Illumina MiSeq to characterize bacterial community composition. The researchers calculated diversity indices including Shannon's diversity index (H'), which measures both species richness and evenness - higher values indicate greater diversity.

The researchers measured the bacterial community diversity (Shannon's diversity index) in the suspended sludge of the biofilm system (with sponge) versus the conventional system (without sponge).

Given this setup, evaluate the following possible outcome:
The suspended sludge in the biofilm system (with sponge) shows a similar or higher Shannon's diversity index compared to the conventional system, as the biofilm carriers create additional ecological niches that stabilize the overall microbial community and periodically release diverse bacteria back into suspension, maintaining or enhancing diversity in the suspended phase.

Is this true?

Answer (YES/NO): YES